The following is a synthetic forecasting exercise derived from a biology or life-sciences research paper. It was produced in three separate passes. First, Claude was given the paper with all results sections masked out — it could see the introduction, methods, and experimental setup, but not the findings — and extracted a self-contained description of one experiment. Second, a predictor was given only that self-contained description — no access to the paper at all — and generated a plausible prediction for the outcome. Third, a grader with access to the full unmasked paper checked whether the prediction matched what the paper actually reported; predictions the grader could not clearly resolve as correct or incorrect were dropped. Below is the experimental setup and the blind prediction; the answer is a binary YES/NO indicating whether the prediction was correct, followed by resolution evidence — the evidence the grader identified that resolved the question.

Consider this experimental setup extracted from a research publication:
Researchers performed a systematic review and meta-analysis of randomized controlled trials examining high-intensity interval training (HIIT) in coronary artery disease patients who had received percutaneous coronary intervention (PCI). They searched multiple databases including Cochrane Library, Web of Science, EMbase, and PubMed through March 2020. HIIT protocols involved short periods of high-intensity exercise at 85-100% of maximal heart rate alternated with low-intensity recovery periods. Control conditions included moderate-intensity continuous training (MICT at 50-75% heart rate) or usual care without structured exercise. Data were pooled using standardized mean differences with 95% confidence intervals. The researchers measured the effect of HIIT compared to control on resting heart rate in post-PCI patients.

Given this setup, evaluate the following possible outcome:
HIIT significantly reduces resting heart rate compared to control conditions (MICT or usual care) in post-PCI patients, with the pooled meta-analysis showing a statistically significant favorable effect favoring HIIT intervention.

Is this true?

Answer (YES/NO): NO